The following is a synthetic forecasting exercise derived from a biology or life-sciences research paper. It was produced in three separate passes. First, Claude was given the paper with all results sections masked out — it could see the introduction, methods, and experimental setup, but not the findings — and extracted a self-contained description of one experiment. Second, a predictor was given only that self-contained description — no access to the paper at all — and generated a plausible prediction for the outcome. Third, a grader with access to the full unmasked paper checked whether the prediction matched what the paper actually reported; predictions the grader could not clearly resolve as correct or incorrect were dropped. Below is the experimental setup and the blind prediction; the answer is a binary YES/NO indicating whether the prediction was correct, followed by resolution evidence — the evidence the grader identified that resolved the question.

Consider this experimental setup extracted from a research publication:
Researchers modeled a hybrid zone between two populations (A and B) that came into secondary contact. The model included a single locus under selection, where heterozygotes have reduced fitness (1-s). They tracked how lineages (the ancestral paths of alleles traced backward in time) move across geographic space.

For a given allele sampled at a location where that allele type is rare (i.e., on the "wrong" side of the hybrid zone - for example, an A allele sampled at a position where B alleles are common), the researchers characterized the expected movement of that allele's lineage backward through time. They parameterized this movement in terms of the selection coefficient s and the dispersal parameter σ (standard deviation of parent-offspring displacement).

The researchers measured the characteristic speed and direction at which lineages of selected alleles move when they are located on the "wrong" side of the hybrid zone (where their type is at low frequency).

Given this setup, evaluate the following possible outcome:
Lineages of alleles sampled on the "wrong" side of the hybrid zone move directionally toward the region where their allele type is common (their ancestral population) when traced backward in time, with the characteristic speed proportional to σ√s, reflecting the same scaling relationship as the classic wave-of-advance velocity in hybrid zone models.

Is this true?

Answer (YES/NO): YES